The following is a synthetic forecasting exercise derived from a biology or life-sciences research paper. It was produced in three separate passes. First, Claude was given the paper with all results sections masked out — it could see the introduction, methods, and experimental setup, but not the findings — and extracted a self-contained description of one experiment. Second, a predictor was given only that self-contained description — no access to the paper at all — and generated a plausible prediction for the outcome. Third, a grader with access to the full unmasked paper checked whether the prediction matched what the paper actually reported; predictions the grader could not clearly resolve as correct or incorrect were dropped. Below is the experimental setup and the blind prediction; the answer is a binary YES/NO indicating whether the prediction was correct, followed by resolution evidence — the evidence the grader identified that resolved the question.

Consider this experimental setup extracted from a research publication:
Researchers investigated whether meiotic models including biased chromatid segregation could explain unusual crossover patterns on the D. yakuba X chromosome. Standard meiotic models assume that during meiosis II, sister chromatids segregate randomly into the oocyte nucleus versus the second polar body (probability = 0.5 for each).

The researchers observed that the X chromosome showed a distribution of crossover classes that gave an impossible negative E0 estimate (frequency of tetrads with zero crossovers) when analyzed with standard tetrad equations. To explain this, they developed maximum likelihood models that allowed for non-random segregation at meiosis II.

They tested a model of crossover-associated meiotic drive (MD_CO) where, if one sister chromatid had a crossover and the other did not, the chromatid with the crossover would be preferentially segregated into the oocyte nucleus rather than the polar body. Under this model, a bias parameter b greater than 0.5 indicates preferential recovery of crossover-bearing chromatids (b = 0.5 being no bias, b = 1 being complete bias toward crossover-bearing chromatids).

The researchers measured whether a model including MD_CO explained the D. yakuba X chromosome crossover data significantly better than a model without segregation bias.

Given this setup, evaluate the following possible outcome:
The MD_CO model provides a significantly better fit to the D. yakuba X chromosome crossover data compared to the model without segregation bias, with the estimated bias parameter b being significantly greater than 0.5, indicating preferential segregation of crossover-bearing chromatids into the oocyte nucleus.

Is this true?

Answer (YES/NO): YES